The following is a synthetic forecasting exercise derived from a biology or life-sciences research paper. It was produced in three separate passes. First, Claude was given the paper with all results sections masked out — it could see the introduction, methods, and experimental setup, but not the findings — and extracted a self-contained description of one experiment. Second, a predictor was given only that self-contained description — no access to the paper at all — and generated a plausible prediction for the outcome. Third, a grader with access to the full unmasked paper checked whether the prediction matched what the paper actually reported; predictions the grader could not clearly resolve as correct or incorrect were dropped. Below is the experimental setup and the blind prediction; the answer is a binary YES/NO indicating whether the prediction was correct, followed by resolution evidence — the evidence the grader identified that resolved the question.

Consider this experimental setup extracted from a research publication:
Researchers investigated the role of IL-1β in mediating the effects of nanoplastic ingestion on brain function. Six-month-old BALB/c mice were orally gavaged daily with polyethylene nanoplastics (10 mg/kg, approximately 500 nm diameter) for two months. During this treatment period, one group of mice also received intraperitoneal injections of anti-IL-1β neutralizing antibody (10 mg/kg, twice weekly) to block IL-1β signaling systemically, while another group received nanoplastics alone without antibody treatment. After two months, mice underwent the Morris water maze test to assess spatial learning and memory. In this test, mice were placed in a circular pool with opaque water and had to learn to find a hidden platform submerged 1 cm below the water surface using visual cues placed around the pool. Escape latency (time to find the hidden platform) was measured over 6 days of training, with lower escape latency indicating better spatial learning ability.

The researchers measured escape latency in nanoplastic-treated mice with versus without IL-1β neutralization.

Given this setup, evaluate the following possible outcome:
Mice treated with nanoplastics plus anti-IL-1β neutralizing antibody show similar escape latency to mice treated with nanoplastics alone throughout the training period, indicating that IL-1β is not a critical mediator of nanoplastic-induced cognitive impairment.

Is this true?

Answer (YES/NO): NO